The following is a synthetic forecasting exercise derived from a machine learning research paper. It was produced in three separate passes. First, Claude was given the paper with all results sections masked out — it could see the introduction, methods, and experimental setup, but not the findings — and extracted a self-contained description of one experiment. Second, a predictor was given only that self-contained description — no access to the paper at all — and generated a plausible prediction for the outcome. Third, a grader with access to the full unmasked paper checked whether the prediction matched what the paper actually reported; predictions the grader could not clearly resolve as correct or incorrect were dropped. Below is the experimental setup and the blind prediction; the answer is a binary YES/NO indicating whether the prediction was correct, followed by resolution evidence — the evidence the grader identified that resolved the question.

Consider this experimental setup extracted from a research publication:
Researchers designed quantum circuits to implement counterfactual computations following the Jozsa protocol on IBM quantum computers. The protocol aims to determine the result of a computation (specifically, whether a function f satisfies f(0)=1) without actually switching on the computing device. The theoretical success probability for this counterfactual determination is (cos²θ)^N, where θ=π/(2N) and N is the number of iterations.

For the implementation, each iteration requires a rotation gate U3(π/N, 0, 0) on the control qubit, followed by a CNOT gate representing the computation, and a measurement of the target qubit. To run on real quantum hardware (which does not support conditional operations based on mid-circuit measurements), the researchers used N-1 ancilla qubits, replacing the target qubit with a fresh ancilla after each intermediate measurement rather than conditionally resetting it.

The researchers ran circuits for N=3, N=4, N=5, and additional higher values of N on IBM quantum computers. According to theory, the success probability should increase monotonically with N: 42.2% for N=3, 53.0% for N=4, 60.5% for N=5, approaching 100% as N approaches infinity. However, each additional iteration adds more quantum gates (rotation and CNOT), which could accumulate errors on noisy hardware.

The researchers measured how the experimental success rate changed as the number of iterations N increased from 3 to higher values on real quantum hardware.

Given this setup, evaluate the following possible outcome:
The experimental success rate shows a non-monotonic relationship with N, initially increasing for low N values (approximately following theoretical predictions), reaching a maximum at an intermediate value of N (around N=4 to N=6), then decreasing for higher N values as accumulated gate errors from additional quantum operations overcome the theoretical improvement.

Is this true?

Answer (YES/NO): YES